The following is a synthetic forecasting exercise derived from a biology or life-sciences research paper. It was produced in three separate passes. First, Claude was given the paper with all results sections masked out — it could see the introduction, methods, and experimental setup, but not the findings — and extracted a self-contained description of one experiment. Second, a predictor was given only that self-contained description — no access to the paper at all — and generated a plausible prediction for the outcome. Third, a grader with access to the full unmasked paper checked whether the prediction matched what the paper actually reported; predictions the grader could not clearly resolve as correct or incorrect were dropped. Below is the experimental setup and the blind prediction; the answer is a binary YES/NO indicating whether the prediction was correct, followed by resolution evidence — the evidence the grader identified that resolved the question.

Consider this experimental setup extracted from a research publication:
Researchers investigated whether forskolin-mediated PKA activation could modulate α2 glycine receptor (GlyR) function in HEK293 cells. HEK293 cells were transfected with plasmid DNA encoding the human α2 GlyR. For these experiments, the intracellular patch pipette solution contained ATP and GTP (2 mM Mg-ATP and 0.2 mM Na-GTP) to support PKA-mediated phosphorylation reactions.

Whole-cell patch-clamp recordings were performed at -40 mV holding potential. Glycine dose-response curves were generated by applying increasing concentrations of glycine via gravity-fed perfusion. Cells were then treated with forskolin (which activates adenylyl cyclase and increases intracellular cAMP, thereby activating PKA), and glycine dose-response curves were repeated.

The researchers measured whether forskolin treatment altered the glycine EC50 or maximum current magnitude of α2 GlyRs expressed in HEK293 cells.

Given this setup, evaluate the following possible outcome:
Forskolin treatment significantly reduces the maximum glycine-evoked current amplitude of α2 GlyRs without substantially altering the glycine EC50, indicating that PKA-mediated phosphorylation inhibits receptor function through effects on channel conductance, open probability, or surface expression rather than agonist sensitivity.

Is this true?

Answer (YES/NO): NO